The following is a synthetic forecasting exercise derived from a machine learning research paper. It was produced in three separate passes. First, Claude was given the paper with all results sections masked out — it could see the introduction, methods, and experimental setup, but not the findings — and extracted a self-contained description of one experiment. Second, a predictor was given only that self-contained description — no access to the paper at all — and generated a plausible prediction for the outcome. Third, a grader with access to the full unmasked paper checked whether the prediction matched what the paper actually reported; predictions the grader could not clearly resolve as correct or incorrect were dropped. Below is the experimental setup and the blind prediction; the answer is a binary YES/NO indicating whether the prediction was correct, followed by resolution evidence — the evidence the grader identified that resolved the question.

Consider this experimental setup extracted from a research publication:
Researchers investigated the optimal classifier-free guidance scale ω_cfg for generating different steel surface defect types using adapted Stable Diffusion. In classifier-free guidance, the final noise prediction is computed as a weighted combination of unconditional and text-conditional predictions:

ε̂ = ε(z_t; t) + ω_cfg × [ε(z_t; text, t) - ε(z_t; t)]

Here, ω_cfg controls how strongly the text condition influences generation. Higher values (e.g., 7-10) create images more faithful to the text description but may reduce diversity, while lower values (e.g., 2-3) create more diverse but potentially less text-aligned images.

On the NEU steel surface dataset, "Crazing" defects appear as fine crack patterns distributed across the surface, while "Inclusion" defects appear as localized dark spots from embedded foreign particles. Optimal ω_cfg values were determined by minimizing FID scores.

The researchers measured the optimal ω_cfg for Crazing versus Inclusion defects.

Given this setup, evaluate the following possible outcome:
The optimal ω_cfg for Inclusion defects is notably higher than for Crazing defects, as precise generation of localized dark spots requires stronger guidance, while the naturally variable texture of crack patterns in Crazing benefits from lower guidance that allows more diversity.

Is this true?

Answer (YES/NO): YES